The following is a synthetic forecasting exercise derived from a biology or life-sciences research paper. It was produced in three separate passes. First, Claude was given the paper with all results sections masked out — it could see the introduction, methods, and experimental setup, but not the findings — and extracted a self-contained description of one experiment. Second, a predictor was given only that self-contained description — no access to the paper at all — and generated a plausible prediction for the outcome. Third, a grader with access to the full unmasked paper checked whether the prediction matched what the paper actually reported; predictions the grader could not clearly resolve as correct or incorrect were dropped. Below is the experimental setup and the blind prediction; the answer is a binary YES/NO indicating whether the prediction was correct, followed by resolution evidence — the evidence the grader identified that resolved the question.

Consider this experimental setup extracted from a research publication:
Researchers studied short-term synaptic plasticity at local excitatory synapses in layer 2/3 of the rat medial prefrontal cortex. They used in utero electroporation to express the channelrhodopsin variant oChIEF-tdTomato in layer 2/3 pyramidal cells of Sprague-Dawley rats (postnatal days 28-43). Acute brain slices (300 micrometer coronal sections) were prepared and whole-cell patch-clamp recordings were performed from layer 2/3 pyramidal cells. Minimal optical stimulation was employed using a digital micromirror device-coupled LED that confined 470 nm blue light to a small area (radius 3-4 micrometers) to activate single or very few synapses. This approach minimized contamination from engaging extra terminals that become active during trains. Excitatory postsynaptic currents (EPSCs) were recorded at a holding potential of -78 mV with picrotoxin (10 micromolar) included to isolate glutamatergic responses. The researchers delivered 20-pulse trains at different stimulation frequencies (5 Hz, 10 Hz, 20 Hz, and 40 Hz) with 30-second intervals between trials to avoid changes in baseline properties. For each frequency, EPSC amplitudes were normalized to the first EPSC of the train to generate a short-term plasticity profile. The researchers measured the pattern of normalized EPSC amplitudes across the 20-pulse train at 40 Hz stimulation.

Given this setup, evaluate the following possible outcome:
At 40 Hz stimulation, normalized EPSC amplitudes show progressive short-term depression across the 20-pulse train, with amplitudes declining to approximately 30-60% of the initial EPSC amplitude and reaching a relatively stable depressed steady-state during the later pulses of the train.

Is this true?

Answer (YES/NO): NO